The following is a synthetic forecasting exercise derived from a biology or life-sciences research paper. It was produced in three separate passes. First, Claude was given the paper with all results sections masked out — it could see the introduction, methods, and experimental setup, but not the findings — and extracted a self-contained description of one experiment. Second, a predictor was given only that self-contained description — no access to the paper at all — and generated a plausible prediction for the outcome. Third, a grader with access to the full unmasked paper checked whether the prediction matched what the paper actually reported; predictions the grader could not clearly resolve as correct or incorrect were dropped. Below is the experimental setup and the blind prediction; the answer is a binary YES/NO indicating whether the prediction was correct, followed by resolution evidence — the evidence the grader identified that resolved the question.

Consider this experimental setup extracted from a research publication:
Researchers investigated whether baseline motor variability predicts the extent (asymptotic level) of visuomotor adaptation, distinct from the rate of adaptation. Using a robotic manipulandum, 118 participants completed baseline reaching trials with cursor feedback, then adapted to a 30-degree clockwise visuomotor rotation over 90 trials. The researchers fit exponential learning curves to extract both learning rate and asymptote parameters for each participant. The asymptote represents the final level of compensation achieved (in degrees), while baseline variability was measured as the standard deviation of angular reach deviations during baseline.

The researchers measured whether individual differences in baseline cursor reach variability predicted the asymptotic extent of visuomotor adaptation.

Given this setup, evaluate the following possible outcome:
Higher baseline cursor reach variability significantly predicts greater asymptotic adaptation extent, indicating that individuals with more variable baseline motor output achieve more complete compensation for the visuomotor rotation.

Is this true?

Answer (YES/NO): NO